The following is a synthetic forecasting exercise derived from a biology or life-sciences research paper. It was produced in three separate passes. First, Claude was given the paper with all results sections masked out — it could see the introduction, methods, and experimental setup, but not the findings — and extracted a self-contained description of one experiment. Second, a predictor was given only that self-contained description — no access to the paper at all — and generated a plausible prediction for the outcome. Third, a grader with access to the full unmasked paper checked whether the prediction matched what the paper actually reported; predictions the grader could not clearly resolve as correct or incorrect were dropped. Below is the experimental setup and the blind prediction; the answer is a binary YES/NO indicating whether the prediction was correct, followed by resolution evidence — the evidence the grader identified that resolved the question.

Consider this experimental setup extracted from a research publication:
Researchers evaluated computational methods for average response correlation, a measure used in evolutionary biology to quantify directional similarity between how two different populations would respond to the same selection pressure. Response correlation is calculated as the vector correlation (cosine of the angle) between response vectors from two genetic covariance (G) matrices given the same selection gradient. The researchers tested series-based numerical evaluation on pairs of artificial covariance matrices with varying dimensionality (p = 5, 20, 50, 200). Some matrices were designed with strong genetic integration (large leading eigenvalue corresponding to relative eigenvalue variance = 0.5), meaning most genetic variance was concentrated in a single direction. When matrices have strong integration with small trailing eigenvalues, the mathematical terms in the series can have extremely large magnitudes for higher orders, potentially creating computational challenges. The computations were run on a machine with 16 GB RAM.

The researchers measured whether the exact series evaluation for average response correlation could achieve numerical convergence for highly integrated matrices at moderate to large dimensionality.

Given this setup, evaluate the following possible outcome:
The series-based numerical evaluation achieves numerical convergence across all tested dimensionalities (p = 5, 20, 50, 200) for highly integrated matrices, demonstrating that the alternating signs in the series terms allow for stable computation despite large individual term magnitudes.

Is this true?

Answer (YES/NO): NO